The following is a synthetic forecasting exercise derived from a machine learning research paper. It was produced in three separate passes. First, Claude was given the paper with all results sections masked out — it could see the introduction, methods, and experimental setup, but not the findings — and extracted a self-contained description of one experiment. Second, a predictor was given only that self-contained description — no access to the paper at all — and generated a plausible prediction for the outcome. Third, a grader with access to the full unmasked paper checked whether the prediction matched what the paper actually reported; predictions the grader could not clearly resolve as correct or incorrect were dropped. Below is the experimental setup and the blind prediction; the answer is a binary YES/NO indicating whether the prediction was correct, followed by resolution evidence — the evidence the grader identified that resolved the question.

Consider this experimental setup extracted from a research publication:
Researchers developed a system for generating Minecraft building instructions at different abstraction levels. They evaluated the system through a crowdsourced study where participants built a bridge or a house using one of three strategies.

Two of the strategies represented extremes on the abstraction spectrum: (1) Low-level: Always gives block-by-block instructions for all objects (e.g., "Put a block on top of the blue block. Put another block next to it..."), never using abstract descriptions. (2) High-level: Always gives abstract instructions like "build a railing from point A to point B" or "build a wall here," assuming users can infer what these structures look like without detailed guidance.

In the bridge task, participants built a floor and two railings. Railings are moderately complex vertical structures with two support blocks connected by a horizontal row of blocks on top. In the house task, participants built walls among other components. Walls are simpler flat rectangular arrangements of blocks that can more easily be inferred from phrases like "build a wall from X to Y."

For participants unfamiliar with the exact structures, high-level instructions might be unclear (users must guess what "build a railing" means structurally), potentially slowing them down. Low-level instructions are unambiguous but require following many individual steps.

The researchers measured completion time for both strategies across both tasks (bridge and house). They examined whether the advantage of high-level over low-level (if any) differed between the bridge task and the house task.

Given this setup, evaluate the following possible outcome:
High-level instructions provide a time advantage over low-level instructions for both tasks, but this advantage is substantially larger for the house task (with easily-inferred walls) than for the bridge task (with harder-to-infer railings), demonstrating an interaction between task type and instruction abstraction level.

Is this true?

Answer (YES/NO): NO